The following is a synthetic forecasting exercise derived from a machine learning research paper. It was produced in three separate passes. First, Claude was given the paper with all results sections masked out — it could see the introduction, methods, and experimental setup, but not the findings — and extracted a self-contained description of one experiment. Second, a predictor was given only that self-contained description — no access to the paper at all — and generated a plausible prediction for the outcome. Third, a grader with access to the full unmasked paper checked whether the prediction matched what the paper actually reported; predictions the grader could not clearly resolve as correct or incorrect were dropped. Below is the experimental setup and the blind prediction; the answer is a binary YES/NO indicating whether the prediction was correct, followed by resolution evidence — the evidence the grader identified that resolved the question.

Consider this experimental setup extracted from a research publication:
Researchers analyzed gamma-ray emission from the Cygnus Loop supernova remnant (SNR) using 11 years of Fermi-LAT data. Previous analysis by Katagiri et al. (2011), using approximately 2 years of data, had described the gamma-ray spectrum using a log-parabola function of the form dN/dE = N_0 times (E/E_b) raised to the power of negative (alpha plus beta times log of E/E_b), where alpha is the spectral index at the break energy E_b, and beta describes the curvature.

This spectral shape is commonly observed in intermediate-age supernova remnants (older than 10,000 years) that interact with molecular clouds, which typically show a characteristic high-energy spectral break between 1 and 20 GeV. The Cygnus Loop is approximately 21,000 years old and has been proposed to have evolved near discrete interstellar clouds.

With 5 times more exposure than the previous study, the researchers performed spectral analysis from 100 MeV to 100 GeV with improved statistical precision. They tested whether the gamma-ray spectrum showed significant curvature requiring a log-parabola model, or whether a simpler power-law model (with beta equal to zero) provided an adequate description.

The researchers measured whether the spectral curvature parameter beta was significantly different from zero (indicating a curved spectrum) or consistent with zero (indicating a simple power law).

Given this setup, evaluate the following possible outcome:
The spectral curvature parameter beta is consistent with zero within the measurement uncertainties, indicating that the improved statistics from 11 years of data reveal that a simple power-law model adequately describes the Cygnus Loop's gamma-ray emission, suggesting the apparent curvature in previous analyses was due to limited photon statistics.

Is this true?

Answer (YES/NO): NO